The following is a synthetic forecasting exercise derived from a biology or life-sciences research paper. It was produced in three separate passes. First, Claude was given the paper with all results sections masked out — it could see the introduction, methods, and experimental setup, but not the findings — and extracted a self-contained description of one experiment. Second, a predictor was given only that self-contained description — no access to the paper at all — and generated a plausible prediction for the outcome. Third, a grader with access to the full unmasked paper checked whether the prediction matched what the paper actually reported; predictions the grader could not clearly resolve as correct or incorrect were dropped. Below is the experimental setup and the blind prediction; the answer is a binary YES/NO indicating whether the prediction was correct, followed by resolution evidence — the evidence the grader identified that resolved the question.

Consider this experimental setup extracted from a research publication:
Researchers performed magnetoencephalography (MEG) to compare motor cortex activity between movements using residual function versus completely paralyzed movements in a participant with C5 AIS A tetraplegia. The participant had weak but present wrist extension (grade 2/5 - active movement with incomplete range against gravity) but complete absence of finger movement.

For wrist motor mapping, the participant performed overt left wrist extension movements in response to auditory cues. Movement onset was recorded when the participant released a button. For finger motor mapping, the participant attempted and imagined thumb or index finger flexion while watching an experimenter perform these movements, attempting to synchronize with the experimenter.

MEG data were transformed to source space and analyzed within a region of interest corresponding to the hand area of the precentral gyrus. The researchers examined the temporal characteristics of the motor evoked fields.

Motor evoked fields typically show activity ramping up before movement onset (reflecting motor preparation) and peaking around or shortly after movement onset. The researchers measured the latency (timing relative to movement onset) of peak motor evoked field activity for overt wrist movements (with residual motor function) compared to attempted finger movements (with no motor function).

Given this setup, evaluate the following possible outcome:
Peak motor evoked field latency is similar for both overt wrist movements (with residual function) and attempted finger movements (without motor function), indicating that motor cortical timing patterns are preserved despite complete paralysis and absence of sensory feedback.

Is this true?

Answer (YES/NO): NO